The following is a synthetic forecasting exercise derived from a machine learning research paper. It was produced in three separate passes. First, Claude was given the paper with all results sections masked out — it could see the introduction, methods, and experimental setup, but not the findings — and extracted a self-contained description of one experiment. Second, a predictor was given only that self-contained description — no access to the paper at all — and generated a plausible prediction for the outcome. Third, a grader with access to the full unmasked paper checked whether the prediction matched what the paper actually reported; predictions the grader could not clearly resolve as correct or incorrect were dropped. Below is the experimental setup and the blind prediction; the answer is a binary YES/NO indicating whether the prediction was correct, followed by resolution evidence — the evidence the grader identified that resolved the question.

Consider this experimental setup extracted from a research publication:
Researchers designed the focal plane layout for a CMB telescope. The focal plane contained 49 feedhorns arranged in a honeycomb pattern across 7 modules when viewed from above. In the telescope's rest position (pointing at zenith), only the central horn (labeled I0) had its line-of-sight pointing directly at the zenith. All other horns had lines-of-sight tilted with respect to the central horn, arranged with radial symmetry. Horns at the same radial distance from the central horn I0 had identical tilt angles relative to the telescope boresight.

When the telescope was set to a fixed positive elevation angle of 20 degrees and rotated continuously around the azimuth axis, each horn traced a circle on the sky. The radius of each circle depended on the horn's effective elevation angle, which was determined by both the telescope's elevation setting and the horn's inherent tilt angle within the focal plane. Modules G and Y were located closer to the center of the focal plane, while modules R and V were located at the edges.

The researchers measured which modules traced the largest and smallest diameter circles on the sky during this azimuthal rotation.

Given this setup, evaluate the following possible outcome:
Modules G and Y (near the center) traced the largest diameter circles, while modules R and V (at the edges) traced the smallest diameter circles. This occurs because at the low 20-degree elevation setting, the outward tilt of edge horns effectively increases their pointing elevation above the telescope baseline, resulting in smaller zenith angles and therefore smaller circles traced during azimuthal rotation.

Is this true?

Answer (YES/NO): NO